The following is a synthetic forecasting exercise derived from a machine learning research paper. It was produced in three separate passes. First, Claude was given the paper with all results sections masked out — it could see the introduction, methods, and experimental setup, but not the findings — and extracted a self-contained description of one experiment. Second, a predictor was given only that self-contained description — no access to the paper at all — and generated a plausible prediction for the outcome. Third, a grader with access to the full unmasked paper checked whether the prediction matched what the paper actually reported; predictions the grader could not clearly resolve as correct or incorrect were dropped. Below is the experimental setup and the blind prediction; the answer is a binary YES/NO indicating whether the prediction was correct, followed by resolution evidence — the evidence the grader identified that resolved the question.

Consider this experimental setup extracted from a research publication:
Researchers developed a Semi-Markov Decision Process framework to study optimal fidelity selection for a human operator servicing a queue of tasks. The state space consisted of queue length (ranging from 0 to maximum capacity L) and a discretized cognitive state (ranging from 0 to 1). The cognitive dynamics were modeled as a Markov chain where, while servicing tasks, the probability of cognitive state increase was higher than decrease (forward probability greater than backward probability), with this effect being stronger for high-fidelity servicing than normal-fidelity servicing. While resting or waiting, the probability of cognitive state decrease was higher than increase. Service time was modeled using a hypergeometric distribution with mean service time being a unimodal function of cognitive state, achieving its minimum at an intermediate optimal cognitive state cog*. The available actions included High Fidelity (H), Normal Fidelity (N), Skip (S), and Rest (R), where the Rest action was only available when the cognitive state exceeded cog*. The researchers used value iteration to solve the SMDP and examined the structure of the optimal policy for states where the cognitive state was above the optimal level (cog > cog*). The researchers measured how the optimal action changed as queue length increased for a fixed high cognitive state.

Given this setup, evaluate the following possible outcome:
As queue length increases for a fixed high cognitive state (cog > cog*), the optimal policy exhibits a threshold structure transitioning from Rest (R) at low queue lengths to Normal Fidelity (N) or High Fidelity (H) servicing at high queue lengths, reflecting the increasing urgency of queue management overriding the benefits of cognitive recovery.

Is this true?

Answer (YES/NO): NO